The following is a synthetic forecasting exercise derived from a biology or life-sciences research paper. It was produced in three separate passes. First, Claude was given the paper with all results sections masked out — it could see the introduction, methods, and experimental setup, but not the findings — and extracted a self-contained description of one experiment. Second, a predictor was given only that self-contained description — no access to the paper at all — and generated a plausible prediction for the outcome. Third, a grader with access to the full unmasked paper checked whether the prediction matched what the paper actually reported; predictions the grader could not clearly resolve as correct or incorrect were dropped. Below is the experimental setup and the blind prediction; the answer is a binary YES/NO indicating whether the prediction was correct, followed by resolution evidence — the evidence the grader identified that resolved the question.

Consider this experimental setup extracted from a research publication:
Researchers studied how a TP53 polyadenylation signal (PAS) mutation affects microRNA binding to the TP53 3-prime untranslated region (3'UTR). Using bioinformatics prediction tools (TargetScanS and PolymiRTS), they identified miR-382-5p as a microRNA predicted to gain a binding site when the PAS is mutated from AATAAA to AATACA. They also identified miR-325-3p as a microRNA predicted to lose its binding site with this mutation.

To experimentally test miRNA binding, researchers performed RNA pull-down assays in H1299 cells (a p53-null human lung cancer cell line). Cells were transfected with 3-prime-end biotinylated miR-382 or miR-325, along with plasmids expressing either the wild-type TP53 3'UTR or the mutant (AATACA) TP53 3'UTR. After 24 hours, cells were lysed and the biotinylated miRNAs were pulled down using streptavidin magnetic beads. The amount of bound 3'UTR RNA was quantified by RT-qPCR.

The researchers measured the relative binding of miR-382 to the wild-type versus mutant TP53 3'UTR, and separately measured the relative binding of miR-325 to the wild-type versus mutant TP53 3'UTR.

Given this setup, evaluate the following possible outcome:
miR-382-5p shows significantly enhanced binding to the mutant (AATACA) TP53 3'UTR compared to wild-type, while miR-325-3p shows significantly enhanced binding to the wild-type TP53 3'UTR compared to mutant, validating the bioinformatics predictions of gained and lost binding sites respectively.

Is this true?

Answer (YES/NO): YES